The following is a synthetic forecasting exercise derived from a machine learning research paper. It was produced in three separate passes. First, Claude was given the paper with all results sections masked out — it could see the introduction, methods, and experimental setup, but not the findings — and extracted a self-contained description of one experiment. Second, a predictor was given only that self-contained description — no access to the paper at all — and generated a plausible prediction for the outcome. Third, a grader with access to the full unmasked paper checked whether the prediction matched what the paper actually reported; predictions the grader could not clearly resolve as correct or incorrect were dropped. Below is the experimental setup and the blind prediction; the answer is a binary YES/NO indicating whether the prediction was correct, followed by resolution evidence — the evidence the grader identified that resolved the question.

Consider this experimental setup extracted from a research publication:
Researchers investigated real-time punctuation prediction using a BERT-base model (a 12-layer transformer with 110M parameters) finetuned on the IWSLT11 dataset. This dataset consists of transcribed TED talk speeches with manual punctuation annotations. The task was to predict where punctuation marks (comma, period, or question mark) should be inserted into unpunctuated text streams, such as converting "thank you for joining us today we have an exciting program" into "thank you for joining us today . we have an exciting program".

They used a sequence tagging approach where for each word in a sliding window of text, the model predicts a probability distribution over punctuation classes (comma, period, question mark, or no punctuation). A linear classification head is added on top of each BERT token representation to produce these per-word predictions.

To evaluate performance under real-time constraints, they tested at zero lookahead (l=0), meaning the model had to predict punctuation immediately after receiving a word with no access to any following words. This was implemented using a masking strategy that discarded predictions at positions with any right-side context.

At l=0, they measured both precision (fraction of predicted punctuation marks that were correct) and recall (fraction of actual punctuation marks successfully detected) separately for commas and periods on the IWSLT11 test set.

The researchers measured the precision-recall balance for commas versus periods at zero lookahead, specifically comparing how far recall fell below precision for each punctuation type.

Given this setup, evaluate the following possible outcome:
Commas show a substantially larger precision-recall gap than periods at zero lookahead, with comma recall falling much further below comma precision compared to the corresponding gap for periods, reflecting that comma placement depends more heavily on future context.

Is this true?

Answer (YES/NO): YES